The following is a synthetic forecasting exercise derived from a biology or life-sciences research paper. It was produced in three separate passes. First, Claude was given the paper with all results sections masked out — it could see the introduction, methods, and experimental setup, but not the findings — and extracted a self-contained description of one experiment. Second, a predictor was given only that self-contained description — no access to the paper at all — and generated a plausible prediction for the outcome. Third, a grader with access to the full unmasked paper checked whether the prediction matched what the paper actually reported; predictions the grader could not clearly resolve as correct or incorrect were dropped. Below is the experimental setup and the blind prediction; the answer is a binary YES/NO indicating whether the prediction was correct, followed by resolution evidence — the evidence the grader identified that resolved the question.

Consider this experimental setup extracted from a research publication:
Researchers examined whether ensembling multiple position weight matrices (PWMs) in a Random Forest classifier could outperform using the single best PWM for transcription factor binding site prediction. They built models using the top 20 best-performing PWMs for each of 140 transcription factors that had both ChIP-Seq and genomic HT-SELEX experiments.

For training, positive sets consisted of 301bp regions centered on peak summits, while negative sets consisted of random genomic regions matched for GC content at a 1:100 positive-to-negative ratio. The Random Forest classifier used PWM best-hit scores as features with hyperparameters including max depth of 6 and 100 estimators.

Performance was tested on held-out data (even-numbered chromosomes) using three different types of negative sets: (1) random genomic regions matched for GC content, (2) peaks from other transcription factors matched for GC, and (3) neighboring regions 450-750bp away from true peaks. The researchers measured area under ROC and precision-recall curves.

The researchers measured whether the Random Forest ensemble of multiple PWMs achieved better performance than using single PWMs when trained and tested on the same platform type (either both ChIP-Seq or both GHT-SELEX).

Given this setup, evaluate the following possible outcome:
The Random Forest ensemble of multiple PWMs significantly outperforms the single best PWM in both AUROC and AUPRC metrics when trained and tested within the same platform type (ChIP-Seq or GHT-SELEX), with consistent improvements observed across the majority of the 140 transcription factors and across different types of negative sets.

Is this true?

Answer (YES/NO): YES